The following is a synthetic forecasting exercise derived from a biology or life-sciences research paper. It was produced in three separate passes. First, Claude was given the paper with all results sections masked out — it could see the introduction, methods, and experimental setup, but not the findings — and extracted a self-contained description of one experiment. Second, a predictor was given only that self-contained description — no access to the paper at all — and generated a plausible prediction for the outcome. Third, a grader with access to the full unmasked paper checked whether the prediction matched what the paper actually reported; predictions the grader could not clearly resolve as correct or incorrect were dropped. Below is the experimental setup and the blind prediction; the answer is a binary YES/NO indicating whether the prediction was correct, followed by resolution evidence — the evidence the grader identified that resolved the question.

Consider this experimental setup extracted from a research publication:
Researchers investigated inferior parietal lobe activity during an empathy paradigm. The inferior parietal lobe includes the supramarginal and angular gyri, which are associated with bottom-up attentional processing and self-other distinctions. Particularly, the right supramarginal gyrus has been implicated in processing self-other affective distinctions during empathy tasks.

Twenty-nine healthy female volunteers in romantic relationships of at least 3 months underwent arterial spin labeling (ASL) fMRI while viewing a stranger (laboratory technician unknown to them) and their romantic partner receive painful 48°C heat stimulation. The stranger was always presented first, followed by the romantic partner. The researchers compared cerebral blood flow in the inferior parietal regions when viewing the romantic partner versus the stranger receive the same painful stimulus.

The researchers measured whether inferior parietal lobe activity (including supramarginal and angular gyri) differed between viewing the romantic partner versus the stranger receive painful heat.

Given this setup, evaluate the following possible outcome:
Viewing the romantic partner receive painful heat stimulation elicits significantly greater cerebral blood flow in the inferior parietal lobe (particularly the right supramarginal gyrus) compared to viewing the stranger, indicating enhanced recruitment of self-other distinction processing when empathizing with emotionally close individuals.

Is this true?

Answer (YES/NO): NO